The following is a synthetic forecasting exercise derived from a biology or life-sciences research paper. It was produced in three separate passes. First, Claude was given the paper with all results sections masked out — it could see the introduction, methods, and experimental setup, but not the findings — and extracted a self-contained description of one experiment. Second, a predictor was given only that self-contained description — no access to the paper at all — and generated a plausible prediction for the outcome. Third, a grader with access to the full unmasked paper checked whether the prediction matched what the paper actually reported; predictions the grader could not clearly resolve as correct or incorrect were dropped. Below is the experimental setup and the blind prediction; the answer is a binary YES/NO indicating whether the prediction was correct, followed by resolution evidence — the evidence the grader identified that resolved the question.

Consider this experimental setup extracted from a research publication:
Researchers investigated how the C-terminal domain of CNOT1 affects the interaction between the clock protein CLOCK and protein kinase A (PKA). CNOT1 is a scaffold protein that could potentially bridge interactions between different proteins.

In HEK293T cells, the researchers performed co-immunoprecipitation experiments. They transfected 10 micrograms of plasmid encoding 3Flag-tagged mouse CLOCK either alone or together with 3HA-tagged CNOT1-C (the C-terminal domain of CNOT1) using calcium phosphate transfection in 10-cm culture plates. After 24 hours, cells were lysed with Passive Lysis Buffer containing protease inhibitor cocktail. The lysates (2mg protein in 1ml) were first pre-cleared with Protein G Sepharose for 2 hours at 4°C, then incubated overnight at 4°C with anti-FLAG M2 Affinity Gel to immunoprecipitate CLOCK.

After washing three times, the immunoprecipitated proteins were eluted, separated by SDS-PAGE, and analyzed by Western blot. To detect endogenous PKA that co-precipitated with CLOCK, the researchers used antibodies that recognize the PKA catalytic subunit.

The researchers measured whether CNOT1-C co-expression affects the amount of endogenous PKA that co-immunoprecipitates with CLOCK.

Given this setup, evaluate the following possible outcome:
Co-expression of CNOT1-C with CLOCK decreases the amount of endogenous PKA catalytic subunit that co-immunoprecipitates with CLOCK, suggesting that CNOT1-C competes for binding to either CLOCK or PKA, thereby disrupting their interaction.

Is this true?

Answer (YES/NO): NO